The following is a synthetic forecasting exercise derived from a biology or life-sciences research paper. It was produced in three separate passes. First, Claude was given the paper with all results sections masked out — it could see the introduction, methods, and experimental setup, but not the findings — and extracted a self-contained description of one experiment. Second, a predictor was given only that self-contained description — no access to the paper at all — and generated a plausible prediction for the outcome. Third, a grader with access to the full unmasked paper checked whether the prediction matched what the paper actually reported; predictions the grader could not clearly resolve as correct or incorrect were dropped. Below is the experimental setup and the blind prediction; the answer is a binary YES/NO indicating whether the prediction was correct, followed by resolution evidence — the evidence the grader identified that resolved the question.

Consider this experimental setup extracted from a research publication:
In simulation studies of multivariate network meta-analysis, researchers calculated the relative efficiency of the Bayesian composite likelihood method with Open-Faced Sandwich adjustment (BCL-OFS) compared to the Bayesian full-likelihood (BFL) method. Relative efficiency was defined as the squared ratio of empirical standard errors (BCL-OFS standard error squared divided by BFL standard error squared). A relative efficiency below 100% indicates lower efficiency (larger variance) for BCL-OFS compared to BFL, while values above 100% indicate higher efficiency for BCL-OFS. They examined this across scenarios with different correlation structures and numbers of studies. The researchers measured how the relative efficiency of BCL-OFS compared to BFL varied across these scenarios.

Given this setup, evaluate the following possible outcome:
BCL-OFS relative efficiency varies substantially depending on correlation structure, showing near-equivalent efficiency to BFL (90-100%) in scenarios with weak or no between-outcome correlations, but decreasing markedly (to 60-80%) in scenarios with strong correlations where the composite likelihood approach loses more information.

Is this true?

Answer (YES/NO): NO